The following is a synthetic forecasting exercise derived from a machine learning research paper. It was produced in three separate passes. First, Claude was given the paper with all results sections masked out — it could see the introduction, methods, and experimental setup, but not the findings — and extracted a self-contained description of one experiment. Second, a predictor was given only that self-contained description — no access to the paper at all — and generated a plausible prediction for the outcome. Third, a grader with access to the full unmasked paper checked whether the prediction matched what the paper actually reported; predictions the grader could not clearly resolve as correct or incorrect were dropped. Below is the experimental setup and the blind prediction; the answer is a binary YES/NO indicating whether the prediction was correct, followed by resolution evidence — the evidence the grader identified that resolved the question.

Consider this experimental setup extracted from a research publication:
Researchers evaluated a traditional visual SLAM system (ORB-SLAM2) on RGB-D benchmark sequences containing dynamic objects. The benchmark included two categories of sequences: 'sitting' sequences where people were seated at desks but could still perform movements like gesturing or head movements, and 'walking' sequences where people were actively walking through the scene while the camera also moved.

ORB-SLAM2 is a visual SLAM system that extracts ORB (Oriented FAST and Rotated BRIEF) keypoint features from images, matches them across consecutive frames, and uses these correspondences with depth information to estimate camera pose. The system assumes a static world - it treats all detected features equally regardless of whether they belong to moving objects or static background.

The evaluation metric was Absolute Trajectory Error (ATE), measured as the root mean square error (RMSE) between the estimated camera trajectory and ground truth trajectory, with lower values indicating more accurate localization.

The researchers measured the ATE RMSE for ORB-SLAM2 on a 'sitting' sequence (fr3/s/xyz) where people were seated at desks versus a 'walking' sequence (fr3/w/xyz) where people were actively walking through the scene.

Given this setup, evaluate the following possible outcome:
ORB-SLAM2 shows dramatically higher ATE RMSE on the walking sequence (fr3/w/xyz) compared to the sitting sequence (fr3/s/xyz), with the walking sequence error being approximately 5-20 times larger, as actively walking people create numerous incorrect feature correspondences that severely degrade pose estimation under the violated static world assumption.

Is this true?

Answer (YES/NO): NO